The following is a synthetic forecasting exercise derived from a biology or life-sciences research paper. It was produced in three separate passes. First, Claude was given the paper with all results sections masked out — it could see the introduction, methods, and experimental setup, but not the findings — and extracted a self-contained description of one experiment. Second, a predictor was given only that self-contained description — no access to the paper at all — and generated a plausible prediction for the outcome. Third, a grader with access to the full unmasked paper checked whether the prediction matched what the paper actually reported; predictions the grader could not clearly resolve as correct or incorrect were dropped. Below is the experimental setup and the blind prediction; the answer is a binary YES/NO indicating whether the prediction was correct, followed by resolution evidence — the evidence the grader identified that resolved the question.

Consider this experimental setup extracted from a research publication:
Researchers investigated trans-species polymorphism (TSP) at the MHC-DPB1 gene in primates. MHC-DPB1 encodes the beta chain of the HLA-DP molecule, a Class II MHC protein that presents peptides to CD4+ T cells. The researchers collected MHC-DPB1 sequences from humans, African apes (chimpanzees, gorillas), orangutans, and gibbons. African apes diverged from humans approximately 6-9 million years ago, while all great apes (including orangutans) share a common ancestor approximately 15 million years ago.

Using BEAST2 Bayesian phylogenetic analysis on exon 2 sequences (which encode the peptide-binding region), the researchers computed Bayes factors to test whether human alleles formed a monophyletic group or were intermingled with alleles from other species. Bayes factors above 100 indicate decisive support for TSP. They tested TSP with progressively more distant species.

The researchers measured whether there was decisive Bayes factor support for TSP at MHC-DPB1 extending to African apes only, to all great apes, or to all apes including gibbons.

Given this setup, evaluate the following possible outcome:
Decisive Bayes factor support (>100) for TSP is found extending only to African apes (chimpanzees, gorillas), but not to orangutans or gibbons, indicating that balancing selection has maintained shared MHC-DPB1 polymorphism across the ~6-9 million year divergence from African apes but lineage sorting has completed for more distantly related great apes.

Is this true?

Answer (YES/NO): NO